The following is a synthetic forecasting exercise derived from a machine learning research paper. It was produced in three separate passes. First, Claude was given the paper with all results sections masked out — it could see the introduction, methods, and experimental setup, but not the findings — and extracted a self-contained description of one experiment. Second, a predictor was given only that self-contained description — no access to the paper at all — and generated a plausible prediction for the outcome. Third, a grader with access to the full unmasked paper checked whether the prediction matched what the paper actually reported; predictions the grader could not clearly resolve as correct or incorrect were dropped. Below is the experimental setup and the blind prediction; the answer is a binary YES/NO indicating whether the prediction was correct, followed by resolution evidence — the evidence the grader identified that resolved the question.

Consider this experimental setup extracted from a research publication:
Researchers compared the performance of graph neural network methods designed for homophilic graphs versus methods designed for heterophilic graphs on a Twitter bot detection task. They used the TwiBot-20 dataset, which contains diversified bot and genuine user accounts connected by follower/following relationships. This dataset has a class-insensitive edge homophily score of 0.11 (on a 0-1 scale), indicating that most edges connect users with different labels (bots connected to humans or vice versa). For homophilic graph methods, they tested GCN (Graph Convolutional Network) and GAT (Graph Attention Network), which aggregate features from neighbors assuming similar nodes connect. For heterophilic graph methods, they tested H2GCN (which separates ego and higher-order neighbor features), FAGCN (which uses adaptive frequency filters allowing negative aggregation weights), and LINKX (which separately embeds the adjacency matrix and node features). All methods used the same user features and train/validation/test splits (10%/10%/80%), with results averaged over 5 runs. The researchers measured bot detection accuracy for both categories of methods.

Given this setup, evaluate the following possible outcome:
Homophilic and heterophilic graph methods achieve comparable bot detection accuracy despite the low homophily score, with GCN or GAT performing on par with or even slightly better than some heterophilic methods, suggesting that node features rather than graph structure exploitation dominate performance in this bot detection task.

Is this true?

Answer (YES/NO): NO